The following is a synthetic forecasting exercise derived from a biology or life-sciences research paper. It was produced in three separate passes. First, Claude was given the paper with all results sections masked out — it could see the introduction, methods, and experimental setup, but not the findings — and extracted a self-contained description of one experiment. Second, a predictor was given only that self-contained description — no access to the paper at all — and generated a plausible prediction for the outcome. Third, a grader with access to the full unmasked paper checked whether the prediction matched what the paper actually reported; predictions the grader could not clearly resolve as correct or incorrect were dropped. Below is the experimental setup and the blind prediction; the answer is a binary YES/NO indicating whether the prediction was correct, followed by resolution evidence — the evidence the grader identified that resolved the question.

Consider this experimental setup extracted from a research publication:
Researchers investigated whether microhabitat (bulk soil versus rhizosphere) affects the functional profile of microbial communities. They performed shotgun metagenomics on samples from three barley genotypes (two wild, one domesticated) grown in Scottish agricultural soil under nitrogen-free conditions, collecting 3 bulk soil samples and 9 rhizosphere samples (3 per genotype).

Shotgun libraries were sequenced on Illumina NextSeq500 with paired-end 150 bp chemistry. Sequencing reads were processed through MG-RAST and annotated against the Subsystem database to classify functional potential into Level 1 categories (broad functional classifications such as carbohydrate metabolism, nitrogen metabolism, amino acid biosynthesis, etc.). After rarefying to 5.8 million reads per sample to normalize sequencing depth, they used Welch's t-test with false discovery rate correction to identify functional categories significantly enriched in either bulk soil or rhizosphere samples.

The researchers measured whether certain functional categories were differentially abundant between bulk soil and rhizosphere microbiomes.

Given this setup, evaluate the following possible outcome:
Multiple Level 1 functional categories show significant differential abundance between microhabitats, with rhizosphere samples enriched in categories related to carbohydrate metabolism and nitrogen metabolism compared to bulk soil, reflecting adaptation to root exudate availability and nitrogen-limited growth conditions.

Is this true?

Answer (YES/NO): NO